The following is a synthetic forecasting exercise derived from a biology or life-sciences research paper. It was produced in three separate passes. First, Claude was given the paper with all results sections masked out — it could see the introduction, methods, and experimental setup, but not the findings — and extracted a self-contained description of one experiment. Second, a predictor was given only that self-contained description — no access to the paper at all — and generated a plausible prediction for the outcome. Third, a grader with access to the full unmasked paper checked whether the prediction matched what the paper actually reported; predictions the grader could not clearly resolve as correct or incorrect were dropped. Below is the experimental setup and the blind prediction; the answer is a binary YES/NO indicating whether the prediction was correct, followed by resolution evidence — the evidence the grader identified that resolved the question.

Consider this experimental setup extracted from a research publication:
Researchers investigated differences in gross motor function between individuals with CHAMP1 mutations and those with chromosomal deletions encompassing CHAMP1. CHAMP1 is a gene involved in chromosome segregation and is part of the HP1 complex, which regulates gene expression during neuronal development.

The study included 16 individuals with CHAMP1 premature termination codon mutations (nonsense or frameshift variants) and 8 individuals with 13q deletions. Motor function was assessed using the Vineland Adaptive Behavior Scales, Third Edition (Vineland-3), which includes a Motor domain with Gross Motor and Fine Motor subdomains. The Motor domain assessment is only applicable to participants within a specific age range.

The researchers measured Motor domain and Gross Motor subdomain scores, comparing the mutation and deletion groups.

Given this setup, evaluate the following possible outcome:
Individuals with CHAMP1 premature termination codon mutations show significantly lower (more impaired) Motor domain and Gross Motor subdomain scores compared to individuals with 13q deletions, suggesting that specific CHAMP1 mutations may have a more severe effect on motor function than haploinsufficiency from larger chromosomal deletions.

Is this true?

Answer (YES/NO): YES